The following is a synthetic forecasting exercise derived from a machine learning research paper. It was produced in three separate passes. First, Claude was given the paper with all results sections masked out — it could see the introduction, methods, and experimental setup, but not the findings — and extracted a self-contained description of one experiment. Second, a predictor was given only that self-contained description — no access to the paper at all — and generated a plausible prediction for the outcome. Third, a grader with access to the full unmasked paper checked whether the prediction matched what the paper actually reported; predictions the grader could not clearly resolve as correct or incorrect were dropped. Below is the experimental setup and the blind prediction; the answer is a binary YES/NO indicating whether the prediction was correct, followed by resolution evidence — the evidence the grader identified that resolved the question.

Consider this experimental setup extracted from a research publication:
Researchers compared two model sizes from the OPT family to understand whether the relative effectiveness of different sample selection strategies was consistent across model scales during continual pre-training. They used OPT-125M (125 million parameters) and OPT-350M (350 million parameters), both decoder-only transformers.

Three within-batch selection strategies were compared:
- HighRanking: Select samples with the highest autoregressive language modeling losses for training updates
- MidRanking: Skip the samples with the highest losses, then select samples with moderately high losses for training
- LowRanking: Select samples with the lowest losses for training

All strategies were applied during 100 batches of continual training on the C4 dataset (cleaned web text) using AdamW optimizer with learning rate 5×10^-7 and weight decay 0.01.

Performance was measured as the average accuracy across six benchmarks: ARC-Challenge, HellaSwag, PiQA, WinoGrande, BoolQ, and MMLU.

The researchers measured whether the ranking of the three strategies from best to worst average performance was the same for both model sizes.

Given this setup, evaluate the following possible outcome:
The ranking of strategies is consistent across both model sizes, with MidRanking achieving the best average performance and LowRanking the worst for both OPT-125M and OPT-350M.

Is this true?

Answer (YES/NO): NO